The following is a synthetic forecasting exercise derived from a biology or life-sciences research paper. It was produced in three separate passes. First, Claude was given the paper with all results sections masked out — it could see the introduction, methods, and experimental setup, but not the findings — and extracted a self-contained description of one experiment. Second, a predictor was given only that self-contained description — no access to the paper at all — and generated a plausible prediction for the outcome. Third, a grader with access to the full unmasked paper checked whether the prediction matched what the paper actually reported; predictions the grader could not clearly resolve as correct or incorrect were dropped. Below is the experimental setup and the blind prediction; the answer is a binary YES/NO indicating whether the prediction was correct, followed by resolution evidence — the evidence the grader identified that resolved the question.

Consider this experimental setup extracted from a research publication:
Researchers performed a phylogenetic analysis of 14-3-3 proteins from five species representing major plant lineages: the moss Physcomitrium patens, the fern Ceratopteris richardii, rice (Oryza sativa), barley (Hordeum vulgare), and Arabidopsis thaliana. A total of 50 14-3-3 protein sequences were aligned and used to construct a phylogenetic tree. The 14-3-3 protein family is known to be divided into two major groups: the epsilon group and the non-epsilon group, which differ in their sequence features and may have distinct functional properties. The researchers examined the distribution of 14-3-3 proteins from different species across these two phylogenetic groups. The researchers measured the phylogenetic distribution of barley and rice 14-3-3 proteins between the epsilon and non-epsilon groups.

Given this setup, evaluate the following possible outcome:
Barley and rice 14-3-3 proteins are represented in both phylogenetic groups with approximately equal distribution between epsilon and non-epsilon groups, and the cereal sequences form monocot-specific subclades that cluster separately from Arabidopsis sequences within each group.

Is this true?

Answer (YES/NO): NO